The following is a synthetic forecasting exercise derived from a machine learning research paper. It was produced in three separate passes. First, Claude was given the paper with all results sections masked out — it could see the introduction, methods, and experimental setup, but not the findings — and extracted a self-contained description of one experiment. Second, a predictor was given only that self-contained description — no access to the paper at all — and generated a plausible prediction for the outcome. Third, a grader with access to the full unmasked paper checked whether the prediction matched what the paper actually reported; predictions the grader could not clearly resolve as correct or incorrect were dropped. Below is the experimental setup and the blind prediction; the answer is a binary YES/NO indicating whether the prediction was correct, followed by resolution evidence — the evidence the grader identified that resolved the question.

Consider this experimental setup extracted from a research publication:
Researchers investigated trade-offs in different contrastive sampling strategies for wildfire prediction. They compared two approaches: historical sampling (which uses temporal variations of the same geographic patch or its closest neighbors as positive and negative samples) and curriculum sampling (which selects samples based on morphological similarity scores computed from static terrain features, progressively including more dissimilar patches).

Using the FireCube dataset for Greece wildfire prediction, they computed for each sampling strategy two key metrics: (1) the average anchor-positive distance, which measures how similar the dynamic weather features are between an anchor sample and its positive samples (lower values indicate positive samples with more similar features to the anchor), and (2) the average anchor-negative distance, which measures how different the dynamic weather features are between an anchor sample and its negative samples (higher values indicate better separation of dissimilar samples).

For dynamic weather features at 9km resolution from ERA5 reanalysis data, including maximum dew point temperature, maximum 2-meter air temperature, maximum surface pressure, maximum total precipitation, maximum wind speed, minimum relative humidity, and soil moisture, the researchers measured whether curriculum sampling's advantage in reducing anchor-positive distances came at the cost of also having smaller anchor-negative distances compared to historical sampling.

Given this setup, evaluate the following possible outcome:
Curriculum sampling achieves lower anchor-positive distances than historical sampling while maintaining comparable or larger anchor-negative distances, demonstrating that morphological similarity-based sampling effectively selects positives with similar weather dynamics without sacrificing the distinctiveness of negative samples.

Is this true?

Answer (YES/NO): NO